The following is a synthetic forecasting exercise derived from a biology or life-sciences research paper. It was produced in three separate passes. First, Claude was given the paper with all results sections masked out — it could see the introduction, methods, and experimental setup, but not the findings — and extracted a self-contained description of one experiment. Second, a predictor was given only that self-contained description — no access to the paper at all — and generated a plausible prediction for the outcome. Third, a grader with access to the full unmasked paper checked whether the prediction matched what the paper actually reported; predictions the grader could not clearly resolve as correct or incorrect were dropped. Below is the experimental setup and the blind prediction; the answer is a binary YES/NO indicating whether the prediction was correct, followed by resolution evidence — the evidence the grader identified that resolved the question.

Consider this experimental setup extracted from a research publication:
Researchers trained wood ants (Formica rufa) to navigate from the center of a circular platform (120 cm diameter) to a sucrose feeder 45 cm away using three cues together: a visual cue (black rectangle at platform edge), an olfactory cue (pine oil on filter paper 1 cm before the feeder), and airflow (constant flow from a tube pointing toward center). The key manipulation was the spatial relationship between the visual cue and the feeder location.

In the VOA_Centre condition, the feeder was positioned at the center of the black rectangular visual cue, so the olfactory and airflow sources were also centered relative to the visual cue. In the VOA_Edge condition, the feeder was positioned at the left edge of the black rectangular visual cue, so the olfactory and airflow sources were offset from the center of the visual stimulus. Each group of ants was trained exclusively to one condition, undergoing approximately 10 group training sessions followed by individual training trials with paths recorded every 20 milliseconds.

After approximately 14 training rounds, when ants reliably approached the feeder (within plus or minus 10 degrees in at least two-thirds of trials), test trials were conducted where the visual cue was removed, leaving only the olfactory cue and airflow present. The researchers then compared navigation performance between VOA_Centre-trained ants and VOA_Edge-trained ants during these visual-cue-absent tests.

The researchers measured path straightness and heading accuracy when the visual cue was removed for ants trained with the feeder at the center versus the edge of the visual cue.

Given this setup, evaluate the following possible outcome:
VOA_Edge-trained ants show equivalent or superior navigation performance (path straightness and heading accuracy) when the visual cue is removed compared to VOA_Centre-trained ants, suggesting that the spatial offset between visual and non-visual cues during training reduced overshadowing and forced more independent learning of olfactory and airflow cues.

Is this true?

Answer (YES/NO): YES